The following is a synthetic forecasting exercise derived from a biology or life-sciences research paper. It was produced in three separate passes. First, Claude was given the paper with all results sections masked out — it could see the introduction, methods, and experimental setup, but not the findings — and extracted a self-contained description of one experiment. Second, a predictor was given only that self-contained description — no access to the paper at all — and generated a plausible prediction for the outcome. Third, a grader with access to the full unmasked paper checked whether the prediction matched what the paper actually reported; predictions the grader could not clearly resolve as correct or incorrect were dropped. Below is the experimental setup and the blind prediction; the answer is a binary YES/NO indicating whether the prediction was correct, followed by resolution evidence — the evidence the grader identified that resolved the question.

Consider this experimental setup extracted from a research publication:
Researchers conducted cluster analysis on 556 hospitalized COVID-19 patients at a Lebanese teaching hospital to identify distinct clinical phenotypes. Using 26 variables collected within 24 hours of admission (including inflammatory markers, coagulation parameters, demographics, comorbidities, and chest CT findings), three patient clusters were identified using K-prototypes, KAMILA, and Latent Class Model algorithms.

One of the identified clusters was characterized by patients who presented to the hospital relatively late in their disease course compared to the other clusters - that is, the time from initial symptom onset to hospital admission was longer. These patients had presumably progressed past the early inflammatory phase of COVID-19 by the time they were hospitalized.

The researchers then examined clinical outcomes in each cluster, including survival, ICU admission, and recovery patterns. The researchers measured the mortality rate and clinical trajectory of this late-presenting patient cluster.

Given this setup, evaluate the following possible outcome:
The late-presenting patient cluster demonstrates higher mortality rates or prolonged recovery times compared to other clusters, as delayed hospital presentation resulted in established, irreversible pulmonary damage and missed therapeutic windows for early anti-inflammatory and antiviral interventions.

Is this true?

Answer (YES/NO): NO